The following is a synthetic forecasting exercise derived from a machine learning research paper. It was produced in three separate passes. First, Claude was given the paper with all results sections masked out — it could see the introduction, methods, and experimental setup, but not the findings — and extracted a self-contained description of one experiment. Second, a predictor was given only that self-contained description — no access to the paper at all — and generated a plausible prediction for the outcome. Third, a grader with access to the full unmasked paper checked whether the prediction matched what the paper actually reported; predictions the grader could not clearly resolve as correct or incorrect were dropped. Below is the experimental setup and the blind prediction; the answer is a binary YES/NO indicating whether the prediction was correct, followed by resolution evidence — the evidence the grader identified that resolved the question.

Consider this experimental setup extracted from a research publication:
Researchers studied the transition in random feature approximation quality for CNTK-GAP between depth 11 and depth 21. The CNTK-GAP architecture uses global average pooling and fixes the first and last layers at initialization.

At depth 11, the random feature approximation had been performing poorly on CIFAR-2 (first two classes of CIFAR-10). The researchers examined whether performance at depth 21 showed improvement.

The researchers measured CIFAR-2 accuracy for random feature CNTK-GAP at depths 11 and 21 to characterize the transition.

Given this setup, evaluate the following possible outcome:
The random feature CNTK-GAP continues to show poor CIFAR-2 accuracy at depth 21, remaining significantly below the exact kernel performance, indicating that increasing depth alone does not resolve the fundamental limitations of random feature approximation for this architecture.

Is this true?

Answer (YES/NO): NO